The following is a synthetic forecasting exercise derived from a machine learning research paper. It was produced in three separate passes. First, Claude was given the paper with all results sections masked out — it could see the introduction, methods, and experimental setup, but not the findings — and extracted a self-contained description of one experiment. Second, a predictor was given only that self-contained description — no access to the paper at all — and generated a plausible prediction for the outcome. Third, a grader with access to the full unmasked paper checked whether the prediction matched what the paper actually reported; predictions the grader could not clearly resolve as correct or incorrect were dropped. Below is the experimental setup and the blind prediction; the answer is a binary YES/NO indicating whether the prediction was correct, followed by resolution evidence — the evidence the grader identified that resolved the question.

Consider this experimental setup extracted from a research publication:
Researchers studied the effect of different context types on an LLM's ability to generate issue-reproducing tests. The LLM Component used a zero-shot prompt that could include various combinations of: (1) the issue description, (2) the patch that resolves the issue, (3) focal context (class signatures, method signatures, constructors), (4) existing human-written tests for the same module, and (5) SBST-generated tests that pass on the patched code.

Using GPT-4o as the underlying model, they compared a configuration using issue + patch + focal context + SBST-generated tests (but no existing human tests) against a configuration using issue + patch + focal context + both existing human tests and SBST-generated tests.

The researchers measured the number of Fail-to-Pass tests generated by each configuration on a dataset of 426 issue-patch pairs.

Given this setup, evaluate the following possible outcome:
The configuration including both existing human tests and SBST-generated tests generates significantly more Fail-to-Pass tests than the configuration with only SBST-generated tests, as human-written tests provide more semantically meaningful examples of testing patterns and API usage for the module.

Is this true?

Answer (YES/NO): NO